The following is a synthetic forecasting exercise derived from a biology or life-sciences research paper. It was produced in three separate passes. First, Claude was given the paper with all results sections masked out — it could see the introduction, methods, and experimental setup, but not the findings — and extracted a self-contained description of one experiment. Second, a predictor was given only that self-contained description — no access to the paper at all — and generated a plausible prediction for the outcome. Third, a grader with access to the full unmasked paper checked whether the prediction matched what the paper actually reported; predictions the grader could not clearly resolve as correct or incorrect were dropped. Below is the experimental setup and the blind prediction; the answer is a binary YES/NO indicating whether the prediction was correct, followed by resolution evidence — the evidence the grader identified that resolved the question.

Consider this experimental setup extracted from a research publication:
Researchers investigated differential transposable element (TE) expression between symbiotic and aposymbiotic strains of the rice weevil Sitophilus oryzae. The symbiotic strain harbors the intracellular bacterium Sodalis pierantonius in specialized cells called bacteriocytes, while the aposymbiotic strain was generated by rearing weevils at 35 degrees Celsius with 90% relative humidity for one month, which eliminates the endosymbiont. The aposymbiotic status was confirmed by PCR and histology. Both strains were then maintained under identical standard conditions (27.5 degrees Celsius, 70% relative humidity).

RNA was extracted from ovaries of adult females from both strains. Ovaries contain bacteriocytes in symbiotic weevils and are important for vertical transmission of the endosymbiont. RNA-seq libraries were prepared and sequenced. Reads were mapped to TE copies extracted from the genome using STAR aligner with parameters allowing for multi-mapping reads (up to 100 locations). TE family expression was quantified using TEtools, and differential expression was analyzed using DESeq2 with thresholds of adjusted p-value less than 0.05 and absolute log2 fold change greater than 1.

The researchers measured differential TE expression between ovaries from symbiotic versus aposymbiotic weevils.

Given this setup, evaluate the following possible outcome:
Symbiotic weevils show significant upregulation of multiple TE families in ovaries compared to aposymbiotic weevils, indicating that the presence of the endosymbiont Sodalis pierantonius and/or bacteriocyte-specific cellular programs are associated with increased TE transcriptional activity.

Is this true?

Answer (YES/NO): YES